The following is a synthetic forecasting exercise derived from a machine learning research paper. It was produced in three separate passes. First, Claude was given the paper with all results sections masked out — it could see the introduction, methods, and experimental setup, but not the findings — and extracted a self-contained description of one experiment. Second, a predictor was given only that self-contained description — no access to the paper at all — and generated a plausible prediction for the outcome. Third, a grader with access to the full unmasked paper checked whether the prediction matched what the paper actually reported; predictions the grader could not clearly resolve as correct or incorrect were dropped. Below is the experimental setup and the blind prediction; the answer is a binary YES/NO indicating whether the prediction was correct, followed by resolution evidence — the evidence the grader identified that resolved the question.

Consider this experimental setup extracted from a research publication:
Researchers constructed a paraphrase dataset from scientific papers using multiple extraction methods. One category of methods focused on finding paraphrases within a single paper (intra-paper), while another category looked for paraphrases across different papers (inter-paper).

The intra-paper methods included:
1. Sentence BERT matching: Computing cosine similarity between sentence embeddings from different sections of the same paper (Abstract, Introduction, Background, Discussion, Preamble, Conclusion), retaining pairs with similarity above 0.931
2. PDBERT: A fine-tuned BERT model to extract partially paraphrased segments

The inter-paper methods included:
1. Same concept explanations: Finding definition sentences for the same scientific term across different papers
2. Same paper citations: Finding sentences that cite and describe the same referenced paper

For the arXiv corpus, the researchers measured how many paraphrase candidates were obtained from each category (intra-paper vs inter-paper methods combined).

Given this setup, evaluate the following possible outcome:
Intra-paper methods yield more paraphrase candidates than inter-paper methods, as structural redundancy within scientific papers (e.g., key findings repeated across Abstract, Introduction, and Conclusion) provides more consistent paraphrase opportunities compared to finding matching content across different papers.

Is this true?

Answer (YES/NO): NO